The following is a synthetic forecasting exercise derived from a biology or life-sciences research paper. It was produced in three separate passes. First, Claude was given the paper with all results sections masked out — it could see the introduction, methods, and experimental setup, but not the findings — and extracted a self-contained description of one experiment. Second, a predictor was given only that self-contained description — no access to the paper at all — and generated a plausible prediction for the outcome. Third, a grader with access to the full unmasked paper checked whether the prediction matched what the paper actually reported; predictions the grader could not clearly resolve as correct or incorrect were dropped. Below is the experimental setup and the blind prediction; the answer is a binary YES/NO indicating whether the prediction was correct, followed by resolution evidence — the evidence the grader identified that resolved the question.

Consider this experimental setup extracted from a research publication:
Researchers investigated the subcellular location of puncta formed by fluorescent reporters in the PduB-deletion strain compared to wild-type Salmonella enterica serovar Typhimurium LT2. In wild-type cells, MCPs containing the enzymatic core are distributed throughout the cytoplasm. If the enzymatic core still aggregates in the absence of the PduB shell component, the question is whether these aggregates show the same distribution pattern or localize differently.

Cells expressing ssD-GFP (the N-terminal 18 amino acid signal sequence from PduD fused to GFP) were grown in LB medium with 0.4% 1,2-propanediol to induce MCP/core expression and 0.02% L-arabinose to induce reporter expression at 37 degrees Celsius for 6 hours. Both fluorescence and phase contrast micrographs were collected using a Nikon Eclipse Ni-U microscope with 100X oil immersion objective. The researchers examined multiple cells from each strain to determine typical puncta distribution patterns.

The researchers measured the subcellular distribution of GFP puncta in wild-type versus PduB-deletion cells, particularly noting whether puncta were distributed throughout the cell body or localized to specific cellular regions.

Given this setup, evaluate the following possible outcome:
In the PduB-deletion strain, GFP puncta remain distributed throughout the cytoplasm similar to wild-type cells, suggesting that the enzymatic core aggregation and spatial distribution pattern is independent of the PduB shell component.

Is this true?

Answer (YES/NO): NO